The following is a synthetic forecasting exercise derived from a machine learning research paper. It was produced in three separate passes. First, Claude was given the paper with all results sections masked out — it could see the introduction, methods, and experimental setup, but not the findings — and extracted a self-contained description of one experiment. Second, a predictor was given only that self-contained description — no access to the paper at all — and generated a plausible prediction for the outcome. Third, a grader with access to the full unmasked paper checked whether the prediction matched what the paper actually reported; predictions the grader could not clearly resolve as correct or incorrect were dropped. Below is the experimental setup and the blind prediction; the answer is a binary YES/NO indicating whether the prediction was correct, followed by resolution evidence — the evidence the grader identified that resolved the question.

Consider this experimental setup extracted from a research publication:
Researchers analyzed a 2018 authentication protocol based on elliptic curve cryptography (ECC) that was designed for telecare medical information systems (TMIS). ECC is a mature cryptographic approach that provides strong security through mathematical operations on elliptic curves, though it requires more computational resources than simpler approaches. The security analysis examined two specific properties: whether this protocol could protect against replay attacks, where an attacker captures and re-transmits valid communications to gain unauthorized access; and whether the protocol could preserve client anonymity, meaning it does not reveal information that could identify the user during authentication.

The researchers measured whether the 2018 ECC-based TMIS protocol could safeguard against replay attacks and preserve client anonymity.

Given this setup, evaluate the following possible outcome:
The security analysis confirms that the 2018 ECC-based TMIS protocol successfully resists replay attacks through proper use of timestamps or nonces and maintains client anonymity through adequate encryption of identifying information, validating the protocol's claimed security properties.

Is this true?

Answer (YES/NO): NO